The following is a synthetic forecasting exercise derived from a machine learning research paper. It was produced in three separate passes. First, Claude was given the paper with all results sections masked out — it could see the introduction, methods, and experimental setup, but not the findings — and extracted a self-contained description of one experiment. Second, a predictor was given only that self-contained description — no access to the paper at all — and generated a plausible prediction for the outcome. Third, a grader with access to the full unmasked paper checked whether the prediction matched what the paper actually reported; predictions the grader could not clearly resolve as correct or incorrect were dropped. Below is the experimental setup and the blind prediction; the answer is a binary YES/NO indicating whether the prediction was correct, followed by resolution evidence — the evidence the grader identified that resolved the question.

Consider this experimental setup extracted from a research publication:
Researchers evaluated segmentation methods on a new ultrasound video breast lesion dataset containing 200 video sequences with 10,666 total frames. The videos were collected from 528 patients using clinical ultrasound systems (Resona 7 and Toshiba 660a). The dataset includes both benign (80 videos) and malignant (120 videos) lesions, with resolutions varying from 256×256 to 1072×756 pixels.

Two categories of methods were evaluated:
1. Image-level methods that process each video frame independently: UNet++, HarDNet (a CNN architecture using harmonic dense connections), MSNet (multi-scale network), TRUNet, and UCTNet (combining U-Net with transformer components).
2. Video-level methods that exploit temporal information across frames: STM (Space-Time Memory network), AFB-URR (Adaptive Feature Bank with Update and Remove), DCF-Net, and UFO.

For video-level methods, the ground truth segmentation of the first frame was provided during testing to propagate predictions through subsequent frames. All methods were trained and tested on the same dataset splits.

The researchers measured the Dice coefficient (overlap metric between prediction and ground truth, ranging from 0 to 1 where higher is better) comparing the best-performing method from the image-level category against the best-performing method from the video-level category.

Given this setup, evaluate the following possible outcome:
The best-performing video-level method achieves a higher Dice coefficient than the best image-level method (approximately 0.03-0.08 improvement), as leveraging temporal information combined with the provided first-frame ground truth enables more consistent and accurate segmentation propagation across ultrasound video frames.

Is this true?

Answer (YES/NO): NO